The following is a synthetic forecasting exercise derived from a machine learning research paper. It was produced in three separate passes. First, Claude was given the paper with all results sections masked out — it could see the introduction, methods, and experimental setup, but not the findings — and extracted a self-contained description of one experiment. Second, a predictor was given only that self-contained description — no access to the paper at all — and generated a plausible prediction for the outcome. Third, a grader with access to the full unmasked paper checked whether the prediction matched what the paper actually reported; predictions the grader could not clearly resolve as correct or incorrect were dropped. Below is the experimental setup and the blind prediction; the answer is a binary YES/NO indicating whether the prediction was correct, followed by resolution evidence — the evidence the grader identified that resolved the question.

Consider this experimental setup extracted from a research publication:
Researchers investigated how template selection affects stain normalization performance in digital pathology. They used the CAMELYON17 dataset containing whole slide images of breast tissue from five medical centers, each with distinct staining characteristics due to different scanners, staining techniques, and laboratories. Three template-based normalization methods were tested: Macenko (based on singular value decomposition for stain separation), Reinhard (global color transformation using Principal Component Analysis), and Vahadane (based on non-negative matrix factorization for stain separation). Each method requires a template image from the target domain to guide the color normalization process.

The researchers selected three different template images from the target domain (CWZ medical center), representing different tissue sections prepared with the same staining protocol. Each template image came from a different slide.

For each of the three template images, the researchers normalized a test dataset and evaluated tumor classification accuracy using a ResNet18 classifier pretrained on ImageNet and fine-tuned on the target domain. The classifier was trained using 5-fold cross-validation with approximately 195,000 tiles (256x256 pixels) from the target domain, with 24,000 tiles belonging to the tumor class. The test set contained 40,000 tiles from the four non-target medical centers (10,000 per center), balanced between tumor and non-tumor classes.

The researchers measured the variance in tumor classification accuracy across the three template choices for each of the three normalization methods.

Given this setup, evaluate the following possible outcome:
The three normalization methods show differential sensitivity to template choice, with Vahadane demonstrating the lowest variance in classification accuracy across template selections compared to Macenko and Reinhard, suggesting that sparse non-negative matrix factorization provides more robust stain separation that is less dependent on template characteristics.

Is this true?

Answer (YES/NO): NO